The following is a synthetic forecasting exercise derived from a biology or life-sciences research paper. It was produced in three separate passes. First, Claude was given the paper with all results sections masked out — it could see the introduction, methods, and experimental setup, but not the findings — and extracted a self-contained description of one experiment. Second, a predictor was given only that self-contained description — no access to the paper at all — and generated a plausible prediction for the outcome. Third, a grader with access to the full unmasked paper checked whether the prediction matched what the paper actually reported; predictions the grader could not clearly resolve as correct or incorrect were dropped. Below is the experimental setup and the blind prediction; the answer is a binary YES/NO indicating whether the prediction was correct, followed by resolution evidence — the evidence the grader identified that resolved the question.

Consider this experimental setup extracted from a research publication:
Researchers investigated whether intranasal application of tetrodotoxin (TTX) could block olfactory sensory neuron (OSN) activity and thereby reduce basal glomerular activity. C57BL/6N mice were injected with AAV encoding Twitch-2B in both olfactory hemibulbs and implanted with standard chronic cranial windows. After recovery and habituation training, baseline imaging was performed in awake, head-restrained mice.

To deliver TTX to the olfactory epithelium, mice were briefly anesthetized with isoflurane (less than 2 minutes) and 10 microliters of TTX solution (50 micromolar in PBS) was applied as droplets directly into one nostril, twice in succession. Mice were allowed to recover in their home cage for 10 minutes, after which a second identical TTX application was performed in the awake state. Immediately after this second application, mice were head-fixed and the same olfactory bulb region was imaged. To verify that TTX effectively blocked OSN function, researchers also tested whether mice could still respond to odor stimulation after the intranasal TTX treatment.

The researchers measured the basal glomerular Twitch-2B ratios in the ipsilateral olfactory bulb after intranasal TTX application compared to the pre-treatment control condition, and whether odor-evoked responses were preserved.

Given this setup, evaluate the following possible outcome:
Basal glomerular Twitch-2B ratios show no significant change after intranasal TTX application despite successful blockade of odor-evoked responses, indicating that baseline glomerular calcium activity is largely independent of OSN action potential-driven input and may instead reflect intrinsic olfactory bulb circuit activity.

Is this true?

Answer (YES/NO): NO